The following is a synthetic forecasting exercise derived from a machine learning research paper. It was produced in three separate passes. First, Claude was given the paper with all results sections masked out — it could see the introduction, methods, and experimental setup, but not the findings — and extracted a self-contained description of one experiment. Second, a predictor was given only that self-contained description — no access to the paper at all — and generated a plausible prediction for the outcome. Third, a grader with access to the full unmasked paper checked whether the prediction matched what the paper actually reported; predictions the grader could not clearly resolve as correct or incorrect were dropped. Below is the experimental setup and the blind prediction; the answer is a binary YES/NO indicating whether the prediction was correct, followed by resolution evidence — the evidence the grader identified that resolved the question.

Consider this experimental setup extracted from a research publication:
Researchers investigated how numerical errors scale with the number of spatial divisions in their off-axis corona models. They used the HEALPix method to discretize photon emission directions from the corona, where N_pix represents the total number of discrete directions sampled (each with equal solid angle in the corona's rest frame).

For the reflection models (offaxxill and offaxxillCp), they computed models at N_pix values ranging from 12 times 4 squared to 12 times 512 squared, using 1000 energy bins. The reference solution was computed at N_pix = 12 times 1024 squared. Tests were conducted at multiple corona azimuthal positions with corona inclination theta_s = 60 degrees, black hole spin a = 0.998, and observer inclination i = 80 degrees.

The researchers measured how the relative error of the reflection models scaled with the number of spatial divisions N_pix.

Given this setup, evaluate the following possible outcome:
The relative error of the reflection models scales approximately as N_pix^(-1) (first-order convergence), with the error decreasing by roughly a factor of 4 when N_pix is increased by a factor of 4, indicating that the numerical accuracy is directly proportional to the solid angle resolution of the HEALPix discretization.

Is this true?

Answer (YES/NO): NO